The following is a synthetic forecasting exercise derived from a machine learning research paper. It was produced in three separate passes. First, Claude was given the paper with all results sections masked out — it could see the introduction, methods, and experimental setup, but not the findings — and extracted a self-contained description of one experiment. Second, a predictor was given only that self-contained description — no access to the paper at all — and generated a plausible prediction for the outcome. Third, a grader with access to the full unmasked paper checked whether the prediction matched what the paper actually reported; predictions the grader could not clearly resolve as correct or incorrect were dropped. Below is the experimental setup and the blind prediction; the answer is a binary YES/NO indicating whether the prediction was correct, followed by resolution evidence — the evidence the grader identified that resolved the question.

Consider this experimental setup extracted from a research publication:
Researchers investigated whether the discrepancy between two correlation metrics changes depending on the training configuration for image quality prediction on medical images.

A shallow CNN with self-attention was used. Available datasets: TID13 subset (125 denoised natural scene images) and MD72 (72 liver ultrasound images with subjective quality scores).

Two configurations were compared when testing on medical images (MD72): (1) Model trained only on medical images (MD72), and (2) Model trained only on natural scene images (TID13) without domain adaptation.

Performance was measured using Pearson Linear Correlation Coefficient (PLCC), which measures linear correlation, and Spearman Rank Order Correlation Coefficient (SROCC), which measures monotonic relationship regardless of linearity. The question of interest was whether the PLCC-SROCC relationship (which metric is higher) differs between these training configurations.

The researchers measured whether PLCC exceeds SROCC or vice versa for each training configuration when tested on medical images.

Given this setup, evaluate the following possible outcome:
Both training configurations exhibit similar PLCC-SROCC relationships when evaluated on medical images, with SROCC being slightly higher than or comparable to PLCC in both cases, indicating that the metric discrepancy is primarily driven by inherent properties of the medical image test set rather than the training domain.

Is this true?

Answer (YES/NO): NO